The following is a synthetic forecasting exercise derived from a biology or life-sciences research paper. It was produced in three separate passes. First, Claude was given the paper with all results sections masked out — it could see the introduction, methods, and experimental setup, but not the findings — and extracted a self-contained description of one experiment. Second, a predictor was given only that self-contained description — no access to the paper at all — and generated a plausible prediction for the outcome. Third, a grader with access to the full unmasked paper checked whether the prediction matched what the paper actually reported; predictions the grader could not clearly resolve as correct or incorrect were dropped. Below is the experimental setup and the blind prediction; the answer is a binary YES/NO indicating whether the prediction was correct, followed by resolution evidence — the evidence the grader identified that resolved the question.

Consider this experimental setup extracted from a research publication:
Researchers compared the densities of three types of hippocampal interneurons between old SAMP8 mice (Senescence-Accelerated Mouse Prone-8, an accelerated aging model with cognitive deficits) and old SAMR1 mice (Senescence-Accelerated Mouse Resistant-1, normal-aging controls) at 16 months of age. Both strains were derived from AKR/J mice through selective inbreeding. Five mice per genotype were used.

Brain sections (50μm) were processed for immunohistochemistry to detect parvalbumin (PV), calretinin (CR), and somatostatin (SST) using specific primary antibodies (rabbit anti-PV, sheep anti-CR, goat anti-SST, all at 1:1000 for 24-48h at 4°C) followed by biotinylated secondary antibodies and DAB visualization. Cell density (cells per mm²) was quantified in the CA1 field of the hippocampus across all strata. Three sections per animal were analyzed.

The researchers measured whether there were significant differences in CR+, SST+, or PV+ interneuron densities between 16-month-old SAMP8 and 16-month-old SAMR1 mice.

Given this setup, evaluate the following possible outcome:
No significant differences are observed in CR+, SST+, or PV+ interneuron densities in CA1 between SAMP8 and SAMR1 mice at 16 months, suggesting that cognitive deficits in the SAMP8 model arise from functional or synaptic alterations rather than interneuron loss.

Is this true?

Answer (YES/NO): YES